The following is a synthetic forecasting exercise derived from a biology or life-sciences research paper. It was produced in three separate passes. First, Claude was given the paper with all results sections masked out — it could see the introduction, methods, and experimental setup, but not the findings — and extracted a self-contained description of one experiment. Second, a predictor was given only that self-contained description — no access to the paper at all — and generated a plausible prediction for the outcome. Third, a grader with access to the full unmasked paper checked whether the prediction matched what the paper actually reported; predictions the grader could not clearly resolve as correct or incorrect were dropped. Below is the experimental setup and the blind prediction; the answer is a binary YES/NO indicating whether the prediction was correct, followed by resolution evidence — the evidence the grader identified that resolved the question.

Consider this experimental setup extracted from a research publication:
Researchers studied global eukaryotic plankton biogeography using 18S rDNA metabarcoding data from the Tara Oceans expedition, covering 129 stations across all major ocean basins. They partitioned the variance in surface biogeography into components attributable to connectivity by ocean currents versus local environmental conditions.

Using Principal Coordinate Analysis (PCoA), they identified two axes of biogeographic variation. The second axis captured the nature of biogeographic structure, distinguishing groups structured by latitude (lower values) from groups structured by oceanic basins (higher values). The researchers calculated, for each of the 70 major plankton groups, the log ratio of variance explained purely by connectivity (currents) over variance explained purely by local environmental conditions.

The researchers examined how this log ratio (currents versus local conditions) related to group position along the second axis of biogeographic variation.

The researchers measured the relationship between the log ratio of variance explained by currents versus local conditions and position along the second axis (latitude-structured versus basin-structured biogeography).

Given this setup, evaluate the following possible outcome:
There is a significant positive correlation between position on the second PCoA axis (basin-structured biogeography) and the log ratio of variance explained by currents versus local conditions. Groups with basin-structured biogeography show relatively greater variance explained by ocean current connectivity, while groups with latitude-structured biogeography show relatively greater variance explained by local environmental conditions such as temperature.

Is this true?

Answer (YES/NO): YES